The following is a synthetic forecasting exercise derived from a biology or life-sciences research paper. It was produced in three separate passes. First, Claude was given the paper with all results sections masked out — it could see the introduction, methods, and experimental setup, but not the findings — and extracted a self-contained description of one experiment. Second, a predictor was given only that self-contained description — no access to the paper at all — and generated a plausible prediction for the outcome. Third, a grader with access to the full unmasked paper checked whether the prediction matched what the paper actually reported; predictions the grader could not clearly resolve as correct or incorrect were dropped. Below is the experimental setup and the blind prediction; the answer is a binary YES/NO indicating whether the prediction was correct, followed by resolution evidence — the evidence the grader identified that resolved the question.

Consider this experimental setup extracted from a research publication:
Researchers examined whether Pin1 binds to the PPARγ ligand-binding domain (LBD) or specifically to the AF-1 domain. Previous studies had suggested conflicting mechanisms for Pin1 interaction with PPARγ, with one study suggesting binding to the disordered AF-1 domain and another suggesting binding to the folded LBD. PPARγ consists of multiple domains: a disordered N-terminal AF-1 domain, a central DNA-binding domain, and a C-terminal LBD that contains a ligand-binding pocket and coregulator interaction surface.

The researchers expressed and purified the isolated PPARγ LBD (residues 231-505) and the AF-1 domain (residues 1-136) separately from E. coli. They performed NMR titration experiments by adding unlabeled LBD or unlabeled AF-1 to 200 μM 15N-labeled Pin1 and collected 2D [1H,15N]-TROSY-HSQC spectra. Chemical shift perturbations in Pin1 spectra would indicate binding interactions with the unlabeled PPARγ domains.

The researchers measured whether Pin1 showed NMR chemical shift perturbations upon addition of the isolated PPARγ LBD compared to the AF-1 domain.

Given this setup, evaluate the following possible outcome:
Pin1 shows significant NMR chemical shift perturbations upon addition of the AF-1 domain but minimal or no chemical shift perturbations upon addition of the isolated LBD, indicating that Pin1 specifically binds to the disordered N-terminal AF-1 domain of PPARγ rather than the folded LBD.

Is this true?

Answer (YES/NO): YES